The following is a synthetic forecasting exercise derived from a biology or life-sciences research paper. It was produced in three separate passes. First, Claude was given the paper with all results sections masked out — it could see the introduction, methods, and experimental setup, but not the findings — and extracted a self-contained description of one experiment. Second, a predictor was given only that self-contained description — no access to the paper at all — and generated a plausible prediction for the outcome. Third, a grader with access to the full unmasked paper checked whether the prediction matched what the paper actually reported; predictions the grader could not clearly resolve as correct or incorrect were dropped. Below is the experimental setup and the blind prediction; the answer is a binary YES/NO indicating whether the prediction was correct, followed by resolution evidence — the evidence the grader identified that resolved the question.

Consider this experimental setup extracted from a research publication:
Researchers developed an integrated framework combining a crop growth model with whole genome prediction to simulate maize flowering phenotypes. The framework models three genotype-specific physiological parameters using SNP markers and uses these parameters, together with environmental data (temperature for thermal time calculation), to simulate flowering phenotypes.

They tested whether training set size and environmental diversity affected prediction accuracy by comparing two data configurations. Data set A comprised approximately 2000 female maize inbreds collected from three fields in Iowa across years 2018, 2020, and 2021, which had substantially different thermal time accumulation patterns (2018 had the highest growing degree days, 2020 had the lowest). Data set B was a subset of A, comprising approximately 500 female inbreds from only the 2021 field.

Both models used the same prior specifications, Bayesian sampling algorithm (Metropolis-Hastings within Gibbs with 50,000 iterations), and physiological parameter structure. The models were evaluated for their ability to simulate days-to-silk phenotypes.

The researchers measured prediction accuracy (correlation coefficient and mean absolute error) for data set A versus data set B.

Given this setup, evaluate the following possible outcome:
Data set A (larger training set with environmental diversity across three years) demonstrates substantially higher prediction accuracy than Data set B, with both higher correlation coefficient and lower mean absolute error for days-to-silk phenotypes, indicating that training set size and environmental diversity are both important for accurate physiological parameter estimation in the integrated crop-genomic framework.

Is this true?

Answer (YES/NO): NO